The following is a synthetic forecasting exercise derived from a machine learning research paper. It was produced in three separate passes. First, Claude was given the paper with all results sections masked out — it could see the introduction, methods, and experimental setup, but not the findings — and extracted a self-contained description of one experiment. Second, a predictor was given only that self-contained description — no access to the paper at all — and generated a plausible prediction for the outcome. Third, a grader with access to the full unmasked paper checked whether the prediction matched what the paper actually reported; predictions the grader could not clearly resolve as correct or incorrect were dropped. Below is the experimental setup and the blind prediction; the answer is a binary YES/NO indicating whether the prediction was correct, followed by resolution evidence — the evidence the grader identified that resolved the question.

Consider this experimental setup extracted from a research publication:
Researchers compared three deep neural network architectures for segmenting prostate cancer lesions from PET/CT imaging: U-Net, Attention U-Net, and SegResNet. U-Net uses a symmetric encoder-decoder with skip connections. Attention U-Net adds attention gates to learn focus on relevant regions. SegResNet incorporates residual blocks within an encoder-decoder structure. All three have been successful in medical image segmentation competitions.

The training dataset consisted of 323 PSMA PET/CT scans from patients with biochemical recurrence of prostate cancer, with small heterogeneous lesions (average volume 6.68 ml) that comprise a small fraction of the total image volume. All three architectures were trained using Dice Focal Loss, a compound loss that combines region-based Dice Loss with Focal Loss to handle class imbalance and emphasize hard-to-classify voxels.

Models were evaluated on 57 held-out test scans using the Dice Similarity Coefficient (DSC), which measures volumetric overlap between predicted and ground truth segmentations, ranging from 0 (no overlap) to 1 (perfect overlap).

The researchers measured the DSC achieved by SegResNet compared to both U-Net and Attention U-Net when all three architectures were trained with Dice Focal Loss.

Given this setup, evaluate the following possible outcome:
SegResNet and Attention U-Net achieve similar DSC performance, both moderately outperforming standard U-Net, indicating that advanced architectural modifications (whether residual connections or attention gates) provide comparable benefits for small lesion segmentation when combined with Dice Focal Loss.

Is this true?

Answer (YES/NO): NO